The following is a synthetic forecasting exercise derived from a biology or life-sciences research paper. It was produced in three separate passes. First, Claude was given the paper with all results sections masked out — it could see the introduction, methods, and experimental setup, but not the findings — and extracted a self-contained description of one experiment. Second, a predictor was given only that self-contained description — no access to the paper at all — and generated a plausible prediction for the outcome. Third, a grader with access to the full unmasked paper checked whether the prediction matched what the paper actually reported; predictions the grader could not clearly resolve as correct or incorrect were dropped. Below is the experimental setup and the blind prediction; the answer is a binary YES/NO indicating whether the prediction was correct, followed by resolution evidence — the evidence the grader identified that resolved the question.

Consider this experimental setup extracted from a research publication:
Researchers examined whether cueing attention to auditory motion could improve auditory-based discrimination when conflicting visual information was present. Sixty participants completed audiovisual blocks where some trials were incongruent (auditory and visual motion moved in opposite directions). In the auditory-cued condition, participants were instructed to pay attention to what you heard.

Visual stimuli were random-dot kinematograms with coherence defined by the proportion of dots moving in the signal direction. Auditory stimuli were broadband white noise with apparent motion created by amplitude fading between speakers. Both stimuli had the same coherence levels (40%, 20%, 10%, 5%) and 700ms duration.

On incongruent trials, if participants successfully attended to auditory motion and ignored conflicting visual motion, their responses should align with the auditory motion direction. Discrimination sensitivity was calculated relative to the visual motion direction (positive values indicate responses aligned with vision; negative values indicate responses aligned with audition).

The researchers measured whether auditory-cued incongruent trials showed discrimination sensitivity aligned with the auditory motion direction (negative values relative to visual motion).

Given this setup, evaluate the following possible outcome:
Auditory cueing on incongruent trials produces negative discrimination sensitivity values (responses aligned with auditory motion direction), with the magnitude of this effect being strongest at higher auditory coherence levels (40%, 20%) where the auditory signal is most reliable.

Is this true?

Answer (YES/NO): NO